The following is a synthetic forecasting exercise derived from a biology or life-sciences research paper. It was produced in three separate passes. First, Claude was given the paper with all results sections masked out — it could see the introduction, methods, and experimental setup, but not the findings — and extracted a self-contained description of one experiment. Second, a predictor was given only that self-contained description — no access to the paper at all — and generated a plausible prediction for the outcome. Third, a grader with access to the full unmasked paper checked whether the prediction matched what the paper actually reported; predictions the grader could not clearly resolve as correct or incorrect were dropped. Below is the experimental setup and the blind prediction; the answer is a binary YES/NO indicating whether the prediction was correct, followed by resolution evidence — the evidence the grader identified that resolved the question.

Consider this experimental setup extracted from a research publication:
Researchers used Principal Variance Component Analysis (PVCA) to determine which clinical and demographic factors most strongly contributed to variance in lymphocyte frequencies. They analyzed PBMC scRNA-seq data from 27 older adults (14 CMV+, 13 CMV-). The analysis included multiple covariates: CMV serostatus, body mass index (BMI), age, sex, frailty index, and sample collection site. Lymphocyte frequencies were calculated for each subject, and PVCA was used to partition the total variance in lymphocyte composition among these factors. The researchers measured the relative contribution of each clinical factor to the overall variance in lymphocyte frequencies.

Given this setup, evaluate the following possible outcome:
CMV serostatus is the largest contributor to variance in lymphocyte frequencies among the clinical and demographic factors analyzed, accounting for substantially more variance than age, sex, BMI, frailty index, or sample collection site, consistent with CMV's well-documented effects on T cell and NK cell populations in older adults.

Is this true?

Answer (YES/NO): YES